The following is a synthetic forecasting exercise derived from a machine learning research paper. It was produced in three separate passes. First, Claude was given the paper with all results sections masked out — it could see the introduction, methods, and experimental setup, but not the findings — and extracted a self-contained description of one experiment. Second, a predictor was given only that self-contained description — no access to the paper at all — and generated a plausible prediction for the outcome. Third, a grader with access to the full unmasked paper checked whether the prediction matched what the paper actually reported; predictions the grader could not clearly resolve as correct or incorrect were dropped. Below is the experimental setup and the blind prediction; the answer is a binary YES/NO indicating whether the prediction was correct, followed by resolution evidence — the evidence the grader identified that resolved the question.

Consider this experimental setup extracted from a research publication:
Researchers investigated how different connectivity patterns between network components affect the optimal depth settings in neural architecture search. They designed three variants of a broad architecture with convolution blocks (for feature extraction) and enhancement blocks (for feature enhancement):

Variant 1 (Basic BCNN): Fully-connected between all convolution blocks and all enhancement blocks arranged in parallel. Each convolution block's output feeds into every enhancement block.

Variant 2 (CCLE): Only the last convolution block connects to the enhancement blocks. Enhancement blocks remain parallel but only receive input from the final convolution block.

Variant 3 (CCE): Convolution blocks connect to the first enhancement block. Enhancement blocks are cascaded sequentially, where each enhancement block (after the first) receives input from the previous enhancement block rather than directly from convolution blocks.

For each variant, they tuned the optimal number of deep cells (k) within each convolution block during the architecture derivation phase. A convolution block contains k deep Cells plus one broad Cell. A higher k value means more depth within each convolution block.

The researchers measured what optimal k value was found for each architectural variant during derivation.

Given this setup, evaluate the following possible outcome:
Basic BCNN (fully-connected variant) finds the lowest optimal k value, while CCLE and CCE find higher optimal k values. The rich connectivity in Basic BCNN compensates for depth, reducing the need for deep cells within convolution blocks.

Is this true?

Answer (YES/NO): NO